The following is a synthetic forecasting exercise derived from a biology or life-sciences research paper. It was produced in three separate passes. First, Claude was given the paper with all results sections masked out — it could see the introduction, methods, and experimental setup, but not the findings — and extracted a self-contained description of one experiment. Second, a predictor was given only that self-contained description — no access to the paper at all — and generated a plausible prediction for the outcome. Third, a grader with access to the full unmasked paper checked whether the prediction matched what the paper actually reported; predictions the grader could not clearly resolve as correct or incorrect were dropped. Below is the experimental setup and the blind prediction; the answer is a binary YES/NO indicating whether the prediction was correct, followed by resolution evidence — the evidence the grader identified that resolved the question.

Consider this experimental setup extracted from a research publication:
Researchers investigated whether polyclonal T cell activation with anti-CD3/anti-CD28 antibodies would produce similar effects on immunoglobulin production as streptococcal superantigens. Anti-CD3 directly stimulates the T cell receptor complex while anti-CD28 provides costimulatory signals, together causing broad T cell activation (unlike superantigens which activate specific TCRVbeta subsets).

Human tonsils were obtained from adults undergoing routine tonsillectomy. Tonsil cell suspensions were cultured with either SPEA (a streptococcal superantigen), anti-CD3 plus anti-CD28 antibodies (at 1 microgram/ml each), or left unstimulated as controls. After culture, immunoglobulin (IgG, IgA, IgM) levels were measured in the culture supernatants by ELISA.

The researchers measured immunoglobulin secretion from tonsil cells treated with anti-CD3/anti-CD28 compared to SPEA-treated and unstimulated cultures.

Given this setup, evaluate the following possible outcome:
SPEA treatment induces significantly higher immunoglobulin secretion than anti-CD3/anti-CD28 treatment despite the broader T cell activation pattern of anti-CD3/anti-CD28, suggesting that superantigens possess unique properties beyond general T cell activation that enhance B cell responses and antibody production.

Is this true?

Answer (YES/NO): NO